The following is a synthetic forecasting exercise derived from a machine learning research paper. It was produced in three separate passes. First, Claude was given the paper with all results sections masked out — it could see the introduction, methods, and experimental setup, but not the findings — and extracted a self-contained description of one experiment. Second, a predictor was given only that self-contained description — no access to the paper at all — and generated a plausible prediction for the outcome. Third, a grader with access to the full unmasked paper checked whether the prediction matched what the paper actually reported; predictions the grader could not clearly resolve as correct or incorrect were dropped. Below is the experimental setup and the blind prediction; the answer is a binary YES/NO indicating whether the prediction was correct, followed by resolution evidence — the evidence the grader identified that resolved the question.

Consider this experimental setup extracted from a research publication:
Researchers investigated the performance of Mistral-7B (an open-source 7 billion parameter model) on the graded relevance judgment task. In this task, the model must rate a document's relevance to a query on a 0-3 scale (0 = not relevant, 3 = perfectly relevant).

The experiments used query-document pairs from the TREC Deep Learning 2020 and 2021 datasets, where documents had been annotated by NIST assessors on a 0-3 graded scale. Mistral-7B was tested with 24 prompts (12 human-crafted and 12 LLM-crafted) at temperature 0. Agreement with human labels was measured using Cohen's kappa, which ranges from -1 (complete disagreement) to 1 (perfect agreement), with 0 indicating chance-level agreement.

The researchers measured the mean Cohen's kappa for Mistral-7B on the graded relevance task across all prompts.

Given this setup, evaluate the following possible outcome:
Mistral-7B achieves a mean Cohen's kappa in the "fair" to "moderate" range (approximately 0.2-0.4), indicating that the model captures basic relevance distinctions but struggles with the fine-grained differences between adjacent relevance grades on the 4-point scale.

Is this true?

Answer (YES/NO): NO